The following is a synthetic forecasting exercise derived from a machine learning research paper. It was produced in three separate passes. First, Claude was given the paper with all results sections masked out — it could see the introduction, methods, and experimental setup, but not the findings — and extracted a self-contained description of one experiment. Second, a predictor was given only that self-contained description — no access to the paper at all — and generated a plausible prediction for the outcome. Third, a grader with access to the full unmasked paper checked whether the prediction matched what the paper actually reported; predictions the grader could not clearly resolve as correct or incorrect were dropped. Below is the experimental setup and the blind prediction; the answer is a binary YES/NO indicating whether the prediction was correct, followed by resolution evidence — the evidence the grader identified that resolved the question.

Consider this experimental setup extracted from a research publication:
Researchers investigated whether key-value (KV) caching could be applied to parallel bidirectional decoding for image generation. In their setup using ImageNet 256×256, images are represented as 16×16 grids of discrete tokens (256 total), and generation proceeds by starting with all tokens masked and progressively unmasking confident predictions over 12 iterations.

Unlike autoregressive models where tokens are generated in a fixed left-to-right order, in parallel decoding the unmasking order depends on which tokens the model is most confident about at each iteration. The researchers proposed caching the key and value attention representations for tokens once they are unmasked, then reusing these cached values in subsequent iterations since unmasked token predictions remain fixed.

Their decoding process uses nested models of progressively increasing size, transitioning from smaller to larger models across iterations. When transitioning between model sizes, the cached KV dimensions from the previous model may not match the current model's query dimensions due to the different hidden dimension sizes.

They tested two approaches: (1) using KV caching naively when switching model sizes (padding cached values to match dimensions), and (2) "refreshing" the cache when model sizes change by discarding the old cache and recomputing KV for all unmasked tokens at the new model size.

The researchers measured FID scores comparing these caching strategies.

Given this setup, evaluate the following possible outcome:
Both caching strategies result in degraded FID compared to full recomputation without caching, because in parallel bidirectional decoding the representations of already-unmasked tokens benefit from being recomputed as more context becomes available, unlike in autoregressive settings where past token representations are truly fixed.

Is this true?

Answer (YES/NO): NO